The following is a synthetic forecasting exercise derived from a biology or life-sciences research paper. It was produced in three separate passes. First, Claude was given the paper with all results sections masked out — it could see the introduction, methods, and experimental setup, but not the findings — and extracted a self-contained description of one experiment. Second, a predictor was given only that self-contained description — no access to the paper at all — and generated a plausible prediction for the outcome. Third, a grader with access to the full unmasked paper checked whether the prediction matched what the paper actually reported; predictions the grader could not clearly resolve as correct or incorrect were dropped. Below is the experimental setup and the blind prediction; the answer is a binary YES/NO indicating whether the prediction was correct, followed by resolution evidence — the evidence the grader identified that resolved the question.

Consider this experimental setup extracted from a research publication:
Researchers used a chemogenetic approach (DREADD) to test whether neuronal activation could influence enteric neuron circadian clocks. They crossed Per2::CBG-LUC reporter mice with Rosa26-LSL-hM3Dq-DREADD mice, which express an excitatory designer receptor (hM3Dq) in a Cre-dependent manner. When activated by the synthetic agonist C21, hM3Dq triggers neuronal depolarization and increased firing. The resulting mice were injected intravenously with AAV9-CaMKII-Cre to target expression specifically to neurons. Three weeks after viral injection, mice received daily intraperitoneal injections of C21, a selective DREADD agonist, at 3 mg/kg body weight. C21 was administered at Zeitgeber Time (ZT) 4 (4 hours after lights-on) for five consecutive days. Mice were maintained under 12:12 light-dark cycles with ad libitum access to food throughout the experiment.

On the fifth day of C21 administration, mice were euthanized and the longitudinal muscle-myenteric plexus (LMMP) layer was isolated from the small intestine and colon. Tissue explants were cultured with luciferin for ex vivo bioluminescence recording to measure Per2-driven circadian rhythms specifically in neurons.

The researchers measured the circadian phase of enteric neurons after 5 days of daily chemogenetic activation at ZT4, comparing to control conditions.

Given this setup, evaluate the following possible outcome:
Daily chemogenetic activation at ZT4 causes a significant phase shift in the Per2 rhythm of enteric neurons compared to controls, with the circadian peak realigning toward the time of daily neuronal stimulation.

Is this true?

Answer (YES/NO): YES